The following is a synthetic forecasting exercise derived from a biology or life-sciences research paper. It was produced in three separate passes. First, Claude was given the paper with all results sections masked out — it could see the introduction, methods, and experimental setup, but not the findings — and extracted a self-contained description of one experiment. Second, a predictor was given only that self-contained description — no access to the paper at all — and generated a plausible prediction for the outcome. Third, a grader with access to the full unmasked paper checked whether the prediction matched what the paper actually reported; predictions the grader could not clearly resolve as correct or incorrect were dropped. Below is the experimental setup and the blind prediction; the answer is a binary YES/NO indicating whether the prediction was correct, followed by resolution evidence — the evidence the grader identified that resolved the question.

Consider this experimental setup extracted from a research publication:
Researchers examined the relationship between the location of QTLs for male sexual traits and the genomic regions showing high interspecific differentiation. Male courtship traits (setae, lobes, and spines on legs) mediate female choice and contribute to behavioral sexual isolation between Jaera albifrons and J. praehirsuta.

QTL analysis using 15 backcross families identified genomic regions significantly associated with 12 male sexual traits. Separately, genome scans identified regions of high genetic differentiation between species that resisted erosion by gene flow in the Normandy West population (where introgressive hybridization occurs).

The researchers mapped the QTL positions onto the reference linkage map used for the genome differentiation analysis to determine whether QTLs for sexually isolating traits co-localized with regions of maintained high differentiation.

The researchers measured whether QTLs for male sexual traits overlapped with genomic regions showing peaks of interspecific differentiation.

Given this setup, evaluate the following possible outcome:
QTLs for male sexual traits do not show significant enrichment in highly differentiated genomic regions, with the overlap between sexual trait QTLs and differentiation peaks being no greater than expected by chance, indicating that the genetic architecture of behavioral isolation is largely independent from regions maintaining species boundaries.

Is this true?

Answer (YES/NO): NO